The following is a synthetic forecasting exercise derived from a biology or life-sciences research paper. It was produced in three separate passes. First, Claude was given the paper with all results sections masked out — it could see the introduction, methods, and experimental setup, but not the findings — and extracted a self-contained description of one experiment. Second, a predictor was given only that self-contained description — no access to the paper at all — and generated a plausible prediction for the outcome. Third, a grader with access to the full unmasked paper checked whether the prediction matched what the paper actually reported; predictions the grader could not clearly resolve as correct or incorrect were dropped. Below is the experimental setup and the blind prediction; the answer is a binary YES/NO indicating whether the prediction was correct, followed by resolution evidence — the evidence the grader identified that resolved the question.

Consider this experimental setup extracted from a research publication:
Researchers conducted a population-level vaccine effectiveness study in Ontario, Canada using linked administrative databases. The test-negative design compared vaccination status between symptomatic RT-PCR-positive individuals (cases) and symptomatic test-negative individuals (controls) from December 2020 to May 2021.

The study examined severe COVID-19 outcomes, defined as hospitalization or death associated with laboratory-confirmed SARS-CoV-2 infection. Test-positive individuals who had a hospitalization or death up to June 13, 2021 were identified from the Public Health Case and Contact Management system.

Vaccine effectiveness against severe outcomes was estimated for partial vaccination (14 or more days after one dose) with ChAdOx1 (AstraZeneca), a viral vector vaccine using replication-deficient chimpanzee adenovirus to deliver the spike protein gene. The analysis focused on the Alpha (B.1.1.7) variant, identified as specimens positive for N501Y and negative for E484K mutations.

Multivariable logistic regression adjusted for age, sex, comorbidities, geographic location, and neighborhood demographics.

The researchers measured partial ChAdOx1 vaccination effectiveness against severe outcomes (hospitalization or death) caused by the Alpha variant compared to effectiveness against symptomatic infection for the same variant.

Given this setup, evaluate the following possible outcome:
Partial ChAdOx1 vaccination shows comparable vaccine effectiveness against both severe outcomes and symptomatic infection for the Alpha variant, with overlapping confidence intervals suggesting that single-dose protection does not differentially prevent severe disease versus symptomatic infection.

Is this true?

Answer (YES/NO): NO